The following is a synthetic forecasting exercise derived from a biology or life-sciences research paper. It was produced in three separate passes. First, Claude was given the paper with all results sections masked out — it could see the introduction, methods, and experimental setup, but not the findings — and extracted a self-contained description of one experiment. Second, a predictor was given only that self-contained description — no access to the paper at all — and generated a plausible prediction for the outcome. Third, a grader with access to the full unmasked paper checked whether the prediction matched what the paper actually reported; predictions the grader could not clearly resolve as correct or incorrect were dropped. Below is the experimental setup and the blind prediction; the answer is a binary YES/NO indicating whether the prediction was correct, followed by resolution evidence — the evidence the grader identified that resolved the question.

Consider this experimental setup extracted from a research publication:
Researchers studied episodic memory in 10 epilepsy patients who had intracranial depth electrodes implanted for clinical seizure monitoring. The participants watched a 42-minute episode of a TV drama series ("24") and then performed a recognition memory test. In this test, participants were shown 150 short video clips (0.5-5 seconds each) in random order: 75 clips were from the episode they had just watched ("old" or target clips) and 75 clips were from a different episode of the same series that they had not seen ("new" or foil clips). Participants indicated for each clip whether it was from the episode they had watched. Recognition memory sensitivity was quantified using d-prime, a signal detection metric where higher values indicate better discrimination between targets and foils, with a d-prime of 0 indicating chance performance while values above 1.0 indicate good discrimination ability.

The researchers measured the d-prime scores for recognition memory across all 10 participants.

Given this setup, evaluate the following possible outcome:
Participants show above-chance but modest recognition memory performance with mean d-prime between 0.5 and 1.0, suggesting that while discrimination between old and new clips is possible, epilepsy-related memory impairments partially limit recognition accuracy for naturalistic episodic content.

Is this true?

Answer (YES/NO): NO